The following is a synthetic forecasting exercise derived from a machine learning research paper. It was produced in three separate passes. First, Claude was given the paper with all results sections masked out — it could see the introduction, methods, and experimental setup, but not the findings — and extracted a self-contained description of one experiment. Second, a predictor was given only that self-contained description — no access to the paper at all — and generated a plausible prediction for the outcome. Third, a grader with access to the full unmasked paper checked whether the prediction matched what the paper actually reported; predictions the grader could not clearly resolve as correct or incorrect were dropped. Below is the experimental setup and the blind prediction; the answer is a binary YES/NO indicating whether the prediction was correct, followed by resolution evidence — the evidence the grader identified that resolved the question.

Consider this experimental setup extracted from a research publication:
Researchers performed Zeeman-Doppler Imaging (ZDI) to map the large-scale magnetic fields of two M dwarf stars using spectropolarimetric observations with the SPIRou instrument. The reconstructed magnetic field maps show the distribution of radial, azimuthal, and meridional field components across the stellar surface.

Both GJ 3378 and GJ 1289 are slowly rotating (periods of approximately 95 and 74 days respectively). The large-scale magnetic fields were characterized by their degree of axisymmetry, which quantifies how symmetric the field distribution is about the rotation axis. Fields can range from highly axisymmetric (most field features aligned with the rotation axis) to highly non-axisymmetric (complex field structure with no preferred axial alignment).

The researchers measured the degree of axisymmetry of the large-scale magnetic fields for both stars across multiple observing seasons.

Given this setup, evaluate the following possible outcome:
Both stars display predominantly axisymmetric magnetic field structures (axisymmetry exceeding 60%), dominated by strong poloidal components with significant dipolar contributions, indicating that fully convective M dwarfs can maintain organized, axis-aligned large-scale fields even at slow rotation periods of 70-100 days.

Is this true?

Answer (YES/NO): YES